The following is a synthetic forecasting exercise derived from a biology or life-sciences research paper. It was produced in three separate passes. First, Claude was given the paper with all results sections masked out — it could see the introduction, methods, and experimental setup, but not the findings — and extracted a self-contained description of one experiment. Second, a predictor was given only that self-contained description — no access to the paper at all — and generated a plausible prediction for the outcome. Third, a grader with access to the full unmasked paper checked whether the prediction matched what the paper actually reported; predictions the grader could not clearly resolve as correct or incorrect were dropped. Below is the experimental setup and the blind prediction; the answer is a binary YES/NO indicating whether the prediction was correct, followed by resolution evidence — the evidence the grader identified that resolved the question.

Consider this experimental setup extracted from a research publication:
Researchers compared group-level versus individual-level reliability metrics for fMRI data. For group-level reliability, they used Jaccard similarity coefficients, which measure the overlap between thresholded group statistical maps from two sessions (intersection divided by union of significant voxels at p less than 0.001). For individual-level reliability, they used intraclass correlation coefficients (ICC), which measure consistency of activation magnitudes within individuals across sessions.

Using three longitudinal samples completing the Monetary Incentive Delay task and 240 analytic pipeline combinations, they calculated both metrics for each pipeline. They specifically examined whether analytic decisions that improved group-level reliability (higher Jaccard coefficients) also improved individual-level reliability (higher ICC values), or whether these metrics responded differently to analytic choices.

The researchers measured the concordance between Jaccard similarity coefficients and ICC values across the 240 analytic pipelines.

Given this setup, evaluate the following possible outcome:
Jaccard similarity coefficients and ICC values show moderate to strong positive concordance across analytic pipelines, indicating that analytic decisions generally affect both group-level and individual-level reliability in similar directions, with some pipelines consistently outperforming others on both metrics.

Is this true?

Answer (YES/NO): NO